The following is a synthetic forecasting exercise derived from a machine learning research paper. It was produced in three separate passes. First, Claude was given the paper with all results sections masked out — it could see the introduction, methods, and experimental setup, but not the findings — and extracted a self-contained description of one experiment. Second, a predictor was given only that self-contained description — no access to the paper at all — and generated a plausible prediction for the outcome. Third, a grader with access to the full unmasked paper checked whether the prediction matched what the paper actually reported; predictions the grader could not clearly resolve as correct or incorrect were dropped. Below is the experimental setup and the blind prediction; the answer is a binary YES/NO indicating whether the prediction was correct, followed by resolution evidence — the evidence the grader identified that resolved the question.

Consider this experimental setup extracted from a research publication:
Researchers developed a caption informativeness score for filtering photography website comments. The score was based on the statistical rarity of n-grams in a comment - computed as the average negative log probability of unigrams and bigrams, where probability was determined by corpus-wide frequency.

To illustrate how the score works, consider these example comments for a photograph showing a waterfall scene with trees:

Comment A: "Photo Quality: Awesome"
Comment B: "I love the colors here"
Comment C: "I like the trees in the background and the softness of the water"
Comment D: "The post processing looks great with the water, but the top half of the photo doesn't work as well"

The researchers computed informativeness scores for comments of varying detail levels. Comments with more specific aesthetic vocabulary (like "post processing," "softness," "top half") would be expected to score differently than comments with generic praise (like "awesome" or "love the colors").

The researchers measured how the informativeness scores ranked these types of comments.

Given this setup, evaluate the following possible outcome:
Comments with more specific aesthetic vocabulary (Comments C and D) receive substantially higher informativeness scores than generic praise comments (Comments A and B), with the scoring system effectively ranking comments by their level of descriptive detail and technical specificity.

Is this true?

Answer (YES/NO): YES